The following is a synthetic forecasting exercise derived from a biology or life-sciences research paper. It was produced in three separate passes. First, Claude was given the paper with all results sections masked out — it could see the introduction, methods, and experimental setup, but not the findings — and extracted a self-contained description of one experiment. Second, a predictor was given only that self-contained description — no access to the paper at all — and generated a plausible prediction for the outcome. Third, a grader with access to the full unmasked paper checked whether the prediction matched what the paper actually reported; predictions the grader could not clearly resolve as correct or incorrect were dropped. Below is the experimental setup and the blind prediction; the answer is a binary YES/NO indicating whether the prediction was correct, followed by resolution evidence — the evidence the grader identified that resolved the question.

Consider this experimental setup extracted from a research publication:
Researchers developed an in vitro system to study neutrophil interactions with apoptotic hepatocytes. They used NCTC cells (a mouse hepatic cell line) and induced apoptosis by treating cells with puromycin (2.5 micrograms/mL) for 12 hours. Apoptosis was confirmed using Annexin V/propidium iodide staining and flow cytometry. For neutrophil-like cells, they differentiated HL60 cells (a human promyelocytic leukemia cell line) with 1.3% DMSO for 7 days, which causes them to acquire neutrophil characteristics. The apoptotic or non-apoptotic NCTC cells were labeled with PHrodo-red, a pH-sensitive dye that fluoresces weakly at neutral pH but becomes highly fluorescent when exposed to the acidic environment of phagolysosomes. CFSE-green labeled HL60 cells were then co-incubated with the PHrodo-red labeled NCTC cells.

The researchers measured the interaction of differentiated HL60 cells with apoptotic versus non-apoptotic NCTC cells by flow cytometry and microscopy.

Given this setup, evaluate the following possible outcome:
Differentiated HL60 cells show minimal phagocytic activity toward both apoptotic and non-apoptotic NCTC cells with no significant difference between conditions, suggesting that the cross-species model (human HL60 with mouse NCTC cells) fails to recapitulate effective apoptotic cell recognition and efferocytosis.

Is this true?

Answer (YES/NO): NO